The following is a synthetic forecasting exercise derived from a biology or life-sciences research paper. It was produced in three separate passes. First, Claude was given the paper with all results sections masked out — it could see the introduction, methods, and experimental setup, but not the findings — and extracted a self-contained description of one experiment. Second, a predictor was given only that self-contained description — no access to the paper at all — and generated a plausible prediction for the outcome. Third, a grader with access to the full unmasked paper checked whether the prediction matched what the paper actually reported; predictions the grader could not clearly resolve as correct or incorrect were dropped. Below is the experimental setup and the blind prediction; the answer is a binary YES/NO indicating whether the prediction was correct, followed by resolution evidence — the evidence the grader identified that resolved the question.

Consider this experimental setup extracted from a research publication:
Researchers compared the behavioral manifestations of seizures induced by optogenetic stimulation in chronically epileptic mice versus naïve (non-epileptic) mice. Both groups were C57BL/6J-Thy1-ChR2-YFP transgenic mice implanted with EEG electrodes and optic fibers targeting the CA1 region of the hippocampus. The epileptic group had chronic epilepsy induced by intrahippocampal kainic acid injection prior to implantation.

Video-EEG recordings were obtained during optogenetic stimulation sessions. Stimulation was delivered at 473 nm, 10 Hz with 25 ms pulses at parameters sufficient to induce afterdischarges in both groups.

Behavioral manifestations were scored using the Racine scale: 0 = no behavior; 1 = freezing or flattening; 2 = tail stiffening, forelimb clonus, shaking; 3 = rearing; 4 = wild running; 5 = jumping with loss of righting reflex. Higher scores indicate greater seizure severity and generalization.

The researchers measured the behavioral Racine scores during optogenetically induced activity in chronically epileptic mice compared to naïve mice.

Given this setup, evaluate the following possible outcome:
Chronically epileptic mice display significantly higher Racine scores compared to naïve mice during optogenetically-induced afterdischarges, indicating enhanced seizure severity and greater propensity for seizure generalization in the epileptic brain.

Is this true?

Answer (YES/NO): YES